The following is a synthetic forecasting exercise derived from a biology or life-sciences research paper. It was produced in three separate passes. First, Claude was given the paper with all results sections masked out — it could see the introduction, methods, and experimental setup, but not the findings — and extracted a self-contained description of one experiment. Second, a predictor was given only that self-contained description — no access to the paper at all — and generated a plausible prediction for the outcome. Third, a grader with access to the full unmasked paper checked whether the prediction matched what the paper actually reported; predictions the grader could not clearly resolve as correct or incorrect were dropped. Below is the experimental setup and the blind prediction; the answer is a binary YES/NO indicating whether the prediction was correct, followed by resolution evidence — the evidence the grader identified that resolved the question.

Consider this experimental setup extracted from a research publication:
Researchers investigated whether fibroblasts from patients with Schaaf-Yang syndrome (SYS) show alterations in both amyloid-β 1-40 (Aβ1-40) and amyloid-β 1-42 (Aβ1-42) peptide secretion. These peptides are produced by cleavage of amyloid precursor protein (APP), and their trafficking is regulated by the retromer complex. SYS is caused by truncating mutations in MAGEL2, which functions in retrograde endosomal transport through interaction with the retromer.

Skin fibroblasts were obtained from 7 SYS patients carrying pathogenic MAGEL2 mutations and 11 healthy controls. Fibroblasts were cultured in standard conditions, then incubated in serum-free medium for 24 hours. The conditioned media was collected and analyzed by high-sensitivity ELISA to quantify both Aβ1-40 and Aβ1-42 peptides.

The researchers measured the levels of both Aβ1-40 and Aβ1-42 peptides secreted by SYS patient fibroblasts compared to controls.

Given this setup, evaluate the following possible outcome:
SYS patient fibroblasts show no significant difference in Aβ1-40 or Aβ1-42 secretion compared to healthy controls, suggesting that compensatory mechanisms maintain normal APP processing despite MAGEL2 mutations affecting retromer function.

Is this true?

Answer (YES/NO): NO